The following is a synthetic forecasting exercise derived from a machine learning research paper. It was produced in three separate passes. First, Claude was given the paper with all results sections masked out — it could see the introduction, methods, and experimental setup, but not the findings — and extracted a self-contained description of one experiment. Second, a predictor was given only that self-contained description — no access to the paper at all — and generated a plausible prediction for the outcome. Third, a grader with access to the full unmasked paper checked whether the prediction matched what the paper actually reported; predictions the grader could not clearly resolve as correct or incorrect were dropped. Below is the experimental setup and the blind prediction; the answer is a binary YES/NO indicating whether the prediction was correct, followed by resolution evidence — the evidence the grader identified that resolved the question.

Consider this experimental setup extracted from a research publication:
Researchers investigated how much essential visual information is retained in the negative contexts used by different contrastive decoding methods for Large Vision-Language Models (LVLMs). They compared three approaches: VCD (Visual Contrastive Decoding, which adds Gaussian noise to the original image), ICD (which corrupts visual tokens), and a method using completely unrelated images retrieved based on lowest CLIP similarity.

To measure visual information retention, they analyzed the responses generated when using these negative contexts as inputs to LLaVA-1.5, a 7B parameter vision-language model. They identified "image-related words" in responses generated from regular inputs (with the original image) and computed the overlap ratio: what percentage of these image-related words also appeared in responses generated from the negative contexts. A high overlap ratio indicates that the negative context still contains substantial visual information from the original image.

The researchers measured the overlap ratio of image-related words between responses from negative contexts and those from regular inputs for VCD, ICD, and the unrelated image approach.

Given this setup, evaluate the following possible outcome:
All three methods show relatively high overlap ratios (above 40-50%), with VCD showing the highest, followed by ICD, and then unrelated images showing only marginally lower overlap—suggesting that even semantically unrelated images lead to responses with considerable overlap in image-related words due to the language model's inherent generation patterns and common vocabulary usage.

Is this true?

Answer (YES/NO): NO